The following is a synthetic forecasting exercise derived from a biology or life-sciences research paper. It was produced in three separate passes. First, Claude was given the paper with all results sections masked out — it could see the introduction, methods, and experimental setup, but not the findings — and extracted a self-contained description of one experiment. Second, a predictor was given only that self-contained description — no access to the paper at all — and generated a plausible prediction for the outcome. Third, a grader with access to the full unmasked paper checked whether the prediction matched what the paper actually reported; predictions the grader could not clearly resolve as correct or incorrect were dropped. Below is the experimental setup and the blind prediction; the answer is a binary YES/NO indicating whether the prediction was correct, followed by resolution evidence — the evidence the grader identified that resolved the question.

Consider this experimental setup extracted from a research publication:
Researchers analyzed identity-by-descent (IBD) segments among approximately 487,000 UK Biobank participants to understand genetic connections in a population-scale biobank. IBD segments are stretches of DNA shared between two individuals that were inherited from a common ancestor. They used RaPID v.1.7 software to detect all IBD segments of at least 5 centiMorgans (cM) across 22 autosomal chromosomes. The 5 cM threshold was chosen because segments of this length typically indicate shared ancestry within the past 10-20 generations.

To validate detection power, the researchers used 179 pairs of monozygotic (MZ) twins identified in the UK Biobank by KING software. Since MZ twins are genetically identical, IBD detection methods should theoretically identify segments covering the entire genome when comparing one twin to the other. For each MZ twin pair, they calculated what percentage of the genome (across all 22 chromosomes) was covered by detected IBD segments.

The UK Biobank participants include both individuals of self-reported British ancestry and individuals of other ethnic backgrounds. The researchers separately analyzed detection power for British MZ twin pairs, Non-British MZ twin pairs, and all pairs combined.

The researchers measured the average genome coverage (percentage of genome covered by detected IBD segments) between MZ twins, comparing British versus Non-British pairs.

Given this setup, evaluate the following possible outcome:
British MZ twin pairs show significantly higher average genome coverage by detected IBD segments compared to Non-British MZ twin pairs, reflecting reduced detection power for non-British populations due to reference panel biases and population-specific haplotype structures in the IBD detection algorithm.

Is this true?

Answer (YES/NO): NO